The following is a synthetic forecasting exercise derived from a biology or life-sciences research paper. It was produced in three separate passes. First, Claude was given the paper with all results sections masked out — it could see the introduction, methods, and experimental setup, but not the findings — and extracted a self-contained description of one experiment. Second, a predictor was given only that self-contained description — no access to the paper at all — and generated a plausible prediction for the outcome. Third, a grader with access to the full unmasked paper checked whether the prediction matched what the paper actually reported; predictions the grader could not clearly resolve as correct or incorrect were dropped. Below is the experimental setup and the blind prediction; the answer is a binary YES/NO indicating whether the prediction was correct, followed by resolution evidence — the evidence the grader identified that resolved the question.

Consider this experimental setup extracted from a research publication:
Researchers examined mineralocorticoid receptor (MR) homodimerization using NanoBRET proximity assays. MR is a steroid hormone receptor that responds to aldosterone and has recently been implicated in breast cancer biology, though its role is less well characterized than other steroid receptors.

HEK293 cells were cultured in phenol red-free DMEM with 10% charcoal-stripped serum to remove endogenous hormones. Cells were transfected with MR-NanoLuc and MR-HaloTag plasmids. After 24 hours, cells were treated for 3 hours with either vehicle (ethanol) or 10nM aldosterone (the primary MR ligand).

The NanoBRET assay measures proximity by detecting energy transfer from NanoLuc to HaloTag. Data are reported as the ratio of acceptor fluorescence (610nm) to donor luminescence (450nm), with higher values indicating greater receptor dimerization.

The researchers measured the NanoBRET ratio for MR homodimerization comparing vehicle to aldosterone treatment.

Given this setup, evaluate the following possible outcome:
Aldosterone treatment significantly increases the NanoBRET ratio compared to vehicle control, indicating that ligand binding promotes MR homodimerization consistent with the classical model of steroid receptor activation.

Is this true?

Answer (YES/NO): YES